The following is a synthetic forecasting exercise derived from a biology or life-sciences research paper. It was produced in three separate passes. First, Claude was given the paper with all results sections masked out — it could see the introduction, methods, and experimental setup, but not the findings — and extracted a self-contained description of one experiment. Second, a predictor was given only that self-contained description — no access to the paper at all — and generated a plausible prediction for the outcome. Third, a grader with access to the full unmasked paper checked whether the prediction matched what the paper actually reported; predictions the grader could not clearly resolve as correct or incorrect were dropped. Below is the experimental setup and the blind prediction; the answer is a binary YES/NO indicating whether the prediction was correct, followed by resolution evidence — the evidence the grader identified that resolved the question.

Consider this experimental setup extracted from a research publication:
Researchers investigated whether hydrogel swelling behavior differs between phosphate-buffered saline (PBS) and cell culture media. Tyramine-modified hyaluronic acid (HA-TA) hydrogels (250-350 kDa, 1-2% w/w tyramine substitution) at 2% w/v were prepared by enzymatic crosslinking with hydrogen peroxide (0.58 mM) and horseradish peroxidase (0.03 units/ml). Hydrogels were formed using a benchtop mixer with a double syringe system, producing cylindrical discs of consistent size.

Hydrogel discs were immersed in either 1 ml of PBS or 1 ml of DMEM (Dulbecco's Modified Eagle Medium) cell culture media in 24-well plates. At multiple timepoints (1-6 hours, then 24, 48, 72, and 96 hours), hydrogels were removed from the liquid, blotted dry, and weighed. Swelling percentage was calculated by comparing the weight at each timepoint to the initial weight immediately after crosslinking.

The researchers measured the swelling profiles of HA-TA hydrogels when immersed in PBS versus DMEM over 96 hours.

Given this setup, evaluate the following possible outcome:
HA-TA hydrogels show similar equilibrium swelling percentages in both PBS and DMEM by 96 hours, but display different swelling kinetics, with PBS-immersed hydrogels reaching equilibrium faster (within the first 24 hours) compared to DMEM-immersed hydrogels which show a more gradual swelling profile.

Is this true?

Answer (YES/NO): NO